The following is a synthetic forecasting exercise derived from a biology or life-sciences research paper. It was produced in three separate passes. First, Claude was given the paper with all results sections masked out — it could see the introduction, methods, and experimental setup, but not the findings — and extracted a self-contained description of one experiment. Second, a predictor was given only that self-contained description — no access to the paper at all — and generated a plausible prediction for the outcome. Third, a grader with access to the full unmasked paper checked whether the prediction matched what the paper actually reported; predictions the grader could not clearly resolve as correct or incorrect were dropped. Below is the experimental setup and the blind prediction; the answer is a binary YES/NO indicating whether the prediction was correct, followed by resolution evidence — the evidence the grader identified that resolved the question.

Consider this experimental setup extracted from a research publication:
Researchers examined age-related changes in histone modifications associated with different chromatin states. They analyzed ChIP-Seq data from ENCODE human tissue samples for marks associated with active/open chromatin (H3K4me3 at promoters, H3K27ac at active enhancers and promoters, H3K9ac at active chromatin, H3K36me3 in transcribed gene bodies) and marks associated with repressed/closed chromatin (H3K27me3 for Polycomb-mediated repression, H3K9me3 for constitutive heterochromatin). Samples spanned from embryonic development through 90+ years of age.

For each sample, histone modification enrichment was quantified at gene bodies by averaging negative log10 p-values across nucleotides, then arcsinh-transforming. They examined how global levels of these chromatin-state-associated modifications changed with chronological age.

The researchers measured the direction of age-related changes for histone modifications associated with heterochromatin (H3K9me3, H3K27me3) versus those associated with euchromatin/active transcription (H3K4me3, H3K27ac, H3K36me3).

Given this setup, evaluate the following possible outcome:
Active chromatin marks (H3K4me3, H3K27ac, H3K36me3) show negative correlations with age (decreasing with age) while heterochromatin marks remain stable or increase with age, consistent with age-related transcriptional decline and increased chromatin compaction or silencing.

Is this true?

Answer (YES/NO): NO